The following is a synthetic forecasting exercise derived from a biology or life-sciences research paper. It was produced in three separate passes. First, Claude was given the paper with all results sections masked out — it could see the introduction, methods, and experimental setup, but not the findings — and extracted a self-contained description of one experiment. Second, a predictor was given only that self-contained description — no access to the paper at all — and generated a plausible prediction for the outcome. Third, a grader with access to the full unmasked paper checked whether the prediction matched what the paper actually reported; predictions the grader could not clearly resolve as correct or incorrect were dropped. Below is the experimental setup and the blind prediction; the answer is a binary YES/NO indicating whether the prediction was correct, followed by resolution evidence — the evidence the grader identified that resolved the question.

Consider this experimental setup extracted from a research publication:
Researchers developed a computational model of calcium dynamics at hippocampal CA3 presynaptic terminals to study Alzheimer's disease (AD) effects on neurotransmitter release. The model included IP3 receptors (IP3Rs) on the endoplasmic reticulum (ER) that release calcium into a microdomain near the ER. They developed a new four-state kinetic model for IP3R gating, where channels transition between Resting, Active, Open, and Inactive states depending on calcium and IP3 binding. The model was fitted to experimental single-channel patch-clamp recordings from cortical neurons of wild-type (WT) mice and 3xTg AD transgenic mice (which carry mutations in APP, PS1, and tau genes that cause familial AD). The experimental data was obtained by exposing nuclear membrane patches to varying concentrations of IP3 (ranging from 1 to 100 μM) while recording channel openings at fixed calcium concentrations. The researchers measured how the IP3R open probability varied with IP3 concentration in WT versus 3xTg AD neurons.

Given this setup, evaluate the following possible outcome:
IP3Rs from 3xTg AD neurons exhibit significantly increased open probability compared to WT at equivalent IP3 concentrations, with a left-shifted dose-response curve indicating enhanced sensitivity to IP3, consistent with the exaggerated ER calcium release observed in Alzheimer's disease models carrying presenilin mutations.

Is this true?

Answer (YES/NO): YES